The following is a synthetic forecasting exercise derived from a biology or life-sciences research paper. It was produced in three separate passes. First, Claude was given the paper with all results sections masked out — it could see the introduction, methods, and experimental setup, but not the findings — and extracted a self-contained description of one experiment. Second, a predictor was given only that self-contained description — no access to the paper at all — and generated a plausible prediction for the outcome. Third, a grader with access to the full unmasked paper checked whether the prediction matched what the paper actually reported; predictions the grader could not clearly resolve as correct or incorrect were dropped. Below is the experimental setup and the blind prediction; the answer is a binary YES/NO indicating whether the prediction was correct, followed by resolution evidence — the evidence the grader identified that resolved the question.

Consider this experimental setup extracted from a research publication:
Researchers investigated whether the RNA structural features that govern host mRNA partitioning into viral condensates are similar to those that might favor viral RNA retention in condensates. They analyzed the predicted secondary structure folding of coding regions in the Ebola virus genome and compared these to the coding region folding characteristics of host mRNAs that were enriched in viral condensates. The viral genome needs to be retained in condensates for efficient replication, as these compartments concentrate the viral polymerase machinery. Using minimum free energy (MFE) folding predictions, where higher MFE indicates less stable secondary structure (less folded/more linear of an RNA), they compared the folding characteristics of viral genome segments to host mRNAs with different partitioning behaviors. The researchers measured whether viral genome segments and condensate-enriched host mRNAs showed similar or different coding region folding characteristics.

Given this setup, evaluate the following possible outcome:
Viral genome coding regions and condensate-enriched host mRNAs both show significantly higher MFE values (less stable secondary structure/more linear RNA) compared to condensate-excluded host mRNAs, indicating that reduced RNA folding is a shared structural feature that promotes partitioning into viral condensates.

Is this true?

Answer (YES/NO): YES